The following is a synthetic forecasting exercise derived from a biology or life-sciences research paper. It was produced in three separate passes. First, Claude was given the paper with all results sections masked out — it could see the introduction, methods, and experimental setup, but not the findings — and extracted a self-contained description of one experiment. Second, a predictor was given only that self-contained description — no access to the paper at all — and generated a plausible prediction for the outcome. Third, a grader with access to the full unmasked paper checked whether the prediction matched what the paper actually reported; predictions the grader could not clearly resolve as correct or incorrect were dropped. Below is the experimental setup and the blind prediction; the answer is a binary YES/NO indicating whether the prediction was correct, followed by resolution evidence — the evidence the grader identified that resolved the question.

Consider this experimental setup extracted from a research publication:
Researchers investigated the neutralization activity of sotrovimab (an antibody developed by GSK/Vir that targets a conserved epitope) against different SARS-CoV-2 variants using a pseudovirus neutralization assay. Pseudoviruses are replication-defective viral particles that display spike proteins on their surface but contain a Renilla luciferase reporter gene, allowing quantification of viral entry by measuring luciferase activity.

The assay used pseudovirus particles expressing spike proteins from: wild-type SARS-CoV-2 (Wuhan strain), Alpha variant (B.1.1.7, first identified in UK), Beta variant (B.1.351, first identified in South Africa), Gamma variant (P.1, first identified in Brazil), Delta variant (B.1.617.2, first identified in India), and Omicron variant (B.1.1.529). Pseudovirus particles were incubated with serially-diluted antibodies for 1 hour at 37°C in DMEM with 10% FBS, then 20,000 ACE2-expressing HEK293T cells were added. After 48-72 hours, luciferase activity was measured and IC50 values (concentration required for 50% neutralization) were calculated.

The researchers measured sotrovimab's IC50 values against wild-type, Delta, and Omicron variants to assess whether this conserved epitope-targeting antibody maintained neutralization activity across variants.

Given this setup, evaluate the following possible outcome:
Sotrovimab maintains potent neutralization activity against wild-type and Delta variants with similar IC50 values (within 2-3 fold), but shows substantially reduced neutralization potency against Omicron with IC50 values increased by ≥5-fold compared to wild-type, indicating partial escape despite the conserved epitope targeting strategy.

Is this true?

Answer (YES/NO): NO